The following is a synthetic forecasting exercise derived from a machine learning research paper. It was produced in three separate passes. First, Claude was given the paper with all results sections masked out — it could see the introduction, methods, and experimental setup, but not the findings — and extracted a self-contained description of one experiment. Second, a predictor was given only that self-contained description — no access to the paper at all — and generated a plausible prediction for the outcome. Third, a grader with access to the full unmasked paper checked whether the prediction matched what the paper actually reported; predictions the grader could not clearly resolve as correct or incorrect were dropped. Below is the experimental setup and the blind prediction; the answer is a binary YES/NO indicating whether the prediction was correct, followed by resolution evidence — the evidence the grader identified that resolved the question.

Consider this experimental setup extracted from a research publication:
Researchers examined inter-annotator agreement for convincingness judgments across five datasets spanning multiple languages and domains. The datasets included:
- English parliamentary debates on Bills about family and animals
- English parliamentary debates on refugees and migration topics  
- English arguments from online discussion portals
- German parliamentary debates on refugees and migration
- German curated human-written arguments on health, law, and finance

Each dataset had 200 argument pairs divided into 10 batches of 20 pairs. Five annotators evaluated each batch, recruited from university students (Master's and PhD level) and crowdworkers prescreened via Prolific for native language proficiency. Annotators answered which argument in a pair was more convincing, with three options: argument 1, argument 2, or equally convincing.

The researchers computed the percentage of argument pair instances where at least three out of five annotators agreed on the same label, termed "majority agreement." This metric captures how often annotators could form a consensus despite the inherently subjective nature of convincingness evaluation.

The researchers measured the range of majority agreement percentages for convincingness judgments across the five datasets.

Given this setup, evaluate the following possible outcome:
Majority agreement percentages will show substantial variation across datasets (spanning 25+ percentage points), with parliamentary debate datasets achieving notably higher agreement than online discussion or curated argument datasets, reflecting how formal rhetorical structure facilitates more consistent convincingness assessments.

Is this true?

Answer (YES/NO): NO